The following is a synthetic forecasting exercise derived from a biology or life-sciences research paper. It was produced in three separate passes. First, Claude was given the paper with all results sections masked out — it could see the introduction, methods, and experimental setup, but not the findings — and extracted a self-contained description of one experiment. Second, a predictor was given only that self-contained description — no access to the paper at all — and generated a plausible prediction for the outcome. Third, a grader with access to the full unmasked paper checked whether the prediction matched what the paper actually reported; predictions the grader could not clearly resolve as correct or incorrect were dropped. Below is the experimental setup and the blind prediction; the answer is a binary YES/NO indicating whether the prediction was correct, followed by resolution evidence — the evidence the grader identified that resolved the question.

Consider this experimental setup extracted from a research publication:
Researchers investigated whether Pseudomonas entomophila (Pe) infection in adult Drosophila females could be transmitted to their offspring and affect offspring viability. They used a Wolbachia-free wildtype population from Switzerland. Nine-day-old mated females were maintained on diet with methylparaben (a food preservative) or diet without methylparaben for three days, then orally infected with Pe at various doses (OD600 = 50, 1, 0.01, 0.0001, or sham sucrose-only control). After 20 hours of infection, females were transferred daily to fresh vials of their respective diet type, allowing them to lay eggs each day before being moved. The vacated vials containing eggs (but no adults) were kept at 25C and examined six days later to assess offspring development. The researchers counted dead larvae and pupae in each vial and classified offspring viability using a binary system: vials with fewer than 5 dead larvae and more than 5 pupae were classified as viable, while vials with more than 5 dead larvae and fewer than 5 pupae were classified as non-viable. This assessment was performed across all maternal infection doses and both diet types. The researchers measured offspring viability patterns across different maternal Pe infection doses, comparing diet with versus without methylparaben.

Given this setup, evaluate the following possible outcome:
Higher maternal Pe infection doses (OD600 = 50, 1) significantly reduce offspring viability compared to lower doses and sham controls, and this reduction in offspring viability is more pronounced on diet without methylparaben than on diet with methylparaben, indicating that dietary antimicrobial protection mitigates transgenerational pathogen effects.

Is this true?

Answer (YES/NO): NO